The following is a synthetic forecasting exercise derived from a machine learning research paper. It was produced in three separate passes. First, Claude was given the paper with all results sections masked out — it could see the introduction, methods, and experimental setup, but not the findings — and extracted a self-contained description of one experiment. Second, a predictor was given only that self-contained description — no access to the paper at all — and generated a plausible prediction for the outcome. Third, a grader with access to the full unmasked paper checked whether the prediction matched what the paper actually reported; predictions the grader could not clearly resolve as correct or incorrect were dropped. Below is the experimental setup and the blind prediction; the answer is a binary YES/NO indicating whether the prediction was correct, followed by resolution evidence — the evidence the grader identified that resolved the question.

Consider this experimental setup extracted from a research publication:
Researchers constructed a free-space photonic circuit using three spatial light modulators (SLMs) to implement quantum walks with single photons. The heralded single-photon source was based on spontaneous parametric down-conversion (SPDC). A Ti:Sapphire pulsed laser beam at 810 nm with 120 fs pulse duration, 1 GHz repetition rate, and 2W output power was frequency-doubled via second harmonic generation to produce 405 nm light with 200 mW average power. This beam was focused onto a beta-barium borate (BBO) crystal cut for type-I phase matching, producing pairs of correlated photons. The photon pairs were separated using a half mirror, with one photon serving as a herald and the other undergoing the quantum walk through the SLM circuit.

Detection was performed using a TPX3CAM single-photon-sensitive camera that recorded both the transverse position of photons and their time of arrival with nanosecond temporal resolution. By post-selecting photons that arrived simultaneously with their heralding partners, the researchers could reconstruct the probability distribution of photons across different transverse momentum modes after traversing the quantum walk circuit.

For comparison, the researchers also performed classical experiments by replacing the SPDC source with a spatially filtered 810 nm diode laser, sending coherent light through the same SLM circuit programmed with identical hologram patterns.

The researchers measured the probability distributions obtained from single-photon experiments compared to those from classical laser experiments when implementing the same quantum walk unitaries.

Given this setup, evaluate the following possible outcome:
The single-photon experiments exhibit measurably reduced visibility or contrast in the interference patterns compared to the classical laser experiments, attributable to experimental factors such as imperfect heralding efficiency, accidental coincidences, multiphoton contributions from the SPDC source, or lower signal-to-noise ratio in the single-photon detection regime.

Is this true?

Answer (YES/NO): YES